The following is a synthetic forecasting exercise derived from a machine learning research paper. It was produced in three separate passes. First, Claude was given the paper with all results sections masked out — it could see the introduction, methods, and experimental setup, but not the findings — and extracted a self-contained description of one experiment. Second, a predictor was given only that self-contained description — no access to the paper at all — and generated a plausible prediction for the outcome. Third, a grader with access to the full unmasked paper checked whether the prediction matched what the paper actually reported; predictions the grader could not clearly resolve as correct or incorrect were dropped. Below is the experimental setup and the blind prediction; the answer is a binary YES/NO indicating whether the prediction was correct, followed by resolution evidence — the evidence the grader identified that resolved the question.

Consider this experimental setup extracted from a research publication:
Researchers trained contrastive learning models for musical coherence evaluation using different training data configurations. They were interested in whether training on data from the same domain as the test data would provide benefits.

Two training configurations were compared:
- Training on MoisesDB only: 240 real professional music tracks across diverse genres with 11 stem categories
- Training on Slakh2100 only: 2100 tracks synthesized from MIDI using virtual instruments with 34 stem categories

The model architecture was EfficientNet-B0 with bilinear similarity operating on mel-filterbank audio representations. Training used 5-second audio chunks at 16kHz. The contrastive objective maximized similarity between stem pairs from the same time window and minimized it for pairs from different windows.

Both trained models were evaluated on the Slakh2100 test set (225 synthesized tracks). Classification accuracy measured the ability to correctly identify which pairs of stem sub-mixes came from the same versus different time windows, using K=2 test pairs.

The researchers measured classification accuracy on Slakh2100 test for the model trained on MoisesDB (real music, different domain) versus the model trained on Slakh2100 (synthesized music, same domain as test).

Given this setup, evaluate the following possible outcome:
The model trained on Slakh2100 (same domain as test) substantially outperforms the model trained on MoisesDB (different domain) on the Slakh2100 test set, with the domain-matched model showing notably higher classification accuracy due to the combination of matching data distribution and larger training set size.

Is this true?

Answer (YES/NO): NO